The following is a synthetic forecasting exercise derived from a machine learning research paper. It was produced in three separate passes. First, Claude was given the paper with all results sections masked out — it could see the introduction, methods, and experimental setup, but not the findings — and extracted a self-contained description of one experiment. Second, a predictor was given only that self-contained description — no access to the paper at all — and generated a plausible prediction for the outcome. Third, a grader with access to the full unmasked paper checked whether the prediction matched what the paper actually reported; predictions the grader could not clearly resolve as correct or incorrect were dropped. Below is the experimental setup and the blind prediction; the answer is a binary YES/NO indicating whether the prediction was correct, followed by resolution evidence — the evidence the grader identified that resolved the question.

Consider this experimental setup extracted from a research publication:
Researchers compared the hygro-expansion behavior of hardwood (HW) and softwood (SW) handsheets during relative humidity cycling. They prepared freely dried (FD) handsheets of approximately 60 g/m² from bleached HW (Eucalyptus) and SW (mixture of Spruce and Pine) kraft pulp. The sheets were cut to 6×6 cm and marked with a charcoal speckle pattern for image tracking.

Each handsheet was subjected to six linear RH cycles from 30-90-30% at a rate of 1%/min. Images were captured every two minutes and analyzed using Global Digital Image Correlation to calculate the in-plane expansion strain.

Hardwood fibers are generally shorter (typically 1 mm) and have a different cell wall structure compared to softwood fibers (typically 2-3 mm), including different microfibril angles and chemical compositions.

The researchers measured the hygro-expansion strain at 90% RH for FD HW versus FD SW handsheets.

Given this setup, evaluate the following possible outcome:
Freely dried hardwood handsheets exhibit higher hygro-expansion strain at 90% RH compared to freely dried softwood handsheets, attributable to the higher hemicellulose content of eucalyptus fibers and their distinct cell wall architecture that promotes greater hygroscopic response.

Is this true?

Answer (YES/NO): NO